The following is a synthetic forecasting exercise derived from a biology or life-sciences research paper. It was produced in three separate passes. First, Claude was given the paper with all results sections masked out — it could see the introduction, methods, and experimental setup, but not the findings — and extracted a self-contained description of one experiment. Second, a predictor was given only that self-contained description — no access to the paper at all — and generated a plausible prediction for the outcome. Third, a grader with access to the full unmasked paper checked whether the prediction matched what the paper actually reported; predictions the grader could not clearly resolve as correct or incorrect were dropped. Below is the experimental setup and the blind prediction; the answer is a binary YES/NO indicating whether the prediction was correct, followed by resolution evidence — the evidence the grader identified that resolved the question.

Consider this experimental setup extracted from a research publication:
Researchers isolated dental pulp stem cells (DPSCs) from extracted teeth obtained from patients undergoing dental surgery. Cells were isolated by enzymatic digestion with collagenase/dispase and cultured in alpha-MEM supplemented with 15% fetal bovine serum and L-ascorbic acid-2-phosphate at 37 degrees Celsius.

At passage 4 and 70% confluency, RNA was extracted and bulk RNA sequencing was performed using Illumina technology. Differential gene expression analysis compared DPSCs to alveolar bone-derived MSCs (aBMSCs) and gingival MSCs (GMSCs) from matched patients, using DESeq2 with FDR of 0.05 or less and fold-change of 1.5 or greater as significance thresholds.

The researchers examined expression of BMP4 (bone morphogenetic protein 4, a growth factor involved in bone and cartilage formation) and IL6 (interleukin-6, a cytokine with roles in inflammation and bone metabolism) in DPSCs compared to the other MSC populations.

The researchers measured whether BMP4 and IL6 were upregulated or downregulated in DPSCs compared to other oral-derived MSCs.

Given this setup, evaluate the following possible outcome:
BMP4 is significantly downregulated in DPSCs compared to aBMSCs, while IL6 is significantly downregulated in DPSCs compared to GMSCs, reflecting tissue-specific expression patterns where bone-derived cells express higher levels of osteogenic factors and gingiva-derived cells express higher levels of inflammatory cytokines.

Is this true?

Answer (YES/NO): NO